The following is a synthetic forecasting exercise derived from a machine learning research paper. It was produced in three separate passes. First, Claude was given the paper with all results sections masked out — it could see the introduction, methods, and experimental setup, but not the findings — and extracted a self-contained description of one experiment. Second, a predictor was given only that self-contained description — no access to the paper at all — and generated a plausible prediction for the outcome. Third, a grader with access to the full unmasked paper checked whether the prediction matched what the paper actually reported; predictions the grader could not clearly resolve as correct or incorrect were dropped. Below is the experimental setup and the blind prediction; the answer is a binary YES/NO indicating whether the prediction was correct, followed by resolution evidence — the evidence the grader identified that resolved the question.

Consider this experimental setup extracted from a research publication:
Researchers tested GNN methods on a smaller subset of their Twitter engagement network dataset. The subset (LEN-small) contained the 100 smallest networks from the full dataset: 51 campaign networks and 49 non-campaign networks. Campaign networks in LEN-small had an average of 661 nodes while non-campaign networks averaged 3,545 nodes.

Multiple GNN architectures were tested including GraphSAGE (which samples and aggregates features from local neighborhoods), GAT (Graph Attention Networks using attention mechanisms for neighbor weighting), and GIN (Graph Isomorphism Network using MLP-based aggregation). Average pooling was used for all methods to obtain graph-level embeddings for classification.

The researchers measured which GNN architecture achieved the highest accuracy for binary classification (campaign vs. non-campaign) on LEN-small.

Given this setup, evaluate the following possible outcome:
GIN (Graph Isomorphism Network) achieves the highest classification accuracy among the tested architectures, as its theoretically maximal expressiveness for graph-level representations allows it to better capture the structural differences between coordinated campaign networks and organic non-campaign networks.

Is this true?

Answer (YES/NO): NO